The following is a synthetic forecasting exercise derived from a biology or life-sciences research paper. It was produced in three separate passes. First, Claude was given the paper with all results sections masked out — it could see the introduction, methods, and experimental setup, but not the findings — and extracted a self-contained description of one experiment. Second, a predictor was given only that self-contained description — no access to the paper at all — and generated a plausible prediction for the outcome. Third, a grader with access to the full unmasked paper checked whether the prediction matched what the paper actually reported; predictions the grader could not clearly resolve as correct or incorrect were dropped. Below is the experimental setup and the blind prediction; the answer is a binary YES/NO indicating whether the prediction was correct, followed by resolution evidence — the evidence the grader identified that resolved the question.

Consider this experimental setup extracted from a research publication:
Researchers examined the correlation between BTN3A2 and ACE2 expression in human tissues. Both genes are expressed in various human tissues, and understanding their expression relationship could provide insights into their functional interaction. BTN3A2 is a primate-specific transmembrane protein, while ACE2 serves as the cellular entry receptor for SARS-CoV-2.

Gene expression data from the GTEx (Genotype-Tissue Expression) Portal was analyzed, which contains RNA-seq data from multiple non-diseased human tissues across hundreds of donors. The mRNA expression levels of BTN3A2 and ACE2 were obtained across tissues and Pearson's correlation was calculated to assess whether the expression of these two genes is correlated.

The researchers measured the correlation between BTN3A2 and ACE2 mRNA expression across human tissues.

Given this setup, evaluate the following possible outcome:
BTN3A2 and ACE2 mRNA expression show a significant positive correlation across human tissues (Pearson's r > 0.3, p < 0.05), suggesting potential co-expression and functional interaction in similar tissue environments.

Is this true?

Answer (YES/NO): NO